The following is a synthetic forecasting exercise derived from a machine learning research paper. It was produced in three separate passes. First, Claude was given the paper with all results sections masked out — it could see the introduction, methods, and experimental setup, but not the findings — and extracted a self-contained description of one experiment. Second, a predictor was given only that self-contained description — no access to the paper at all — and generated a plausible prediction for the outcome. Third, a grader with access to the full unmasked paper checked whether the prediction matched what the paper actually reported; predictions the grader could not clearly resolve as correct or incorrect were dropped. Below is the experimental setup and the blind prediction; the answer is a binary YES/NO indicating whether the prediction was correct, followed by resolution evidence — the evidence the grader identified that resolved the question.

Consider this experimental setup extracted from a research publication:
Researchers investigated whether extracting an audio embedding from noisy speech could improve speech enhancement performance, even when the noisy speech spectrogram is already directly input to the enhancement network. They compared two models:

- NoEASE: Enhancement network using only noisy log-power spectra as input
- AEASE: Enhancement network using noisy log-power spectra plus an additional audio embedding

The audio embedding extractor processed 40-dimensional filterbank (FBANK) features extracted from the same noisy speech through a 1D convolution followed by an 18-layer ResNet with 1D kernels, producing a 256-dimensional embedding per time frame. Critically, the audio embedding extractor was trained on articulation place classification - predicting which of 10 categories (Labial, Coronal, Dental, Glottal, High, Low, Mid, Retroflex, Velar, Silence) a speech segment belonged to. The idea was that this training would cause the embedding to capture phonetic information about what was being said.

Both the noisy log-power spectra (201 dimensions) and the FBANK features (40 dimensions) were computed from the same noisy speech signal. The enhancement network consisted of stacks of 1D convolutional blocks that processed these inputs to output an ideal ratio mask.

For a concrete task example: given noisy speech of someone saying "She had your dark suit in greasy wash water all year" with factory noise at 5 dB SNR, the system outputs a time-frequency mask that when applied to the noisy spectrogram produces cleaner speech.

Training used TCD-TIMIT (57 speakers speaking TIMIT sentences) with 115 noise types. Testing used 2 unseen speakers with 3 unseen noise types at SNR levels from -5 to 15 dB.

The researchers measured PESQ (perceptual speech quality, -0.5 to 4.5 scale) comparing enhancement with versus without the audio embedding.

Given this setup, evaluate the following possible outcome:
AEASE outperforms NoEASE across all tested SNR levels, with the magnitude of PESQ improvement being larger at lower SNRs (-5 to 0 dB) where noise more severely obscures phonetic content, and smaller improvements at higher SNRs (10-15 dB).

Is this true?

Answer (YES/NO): NO